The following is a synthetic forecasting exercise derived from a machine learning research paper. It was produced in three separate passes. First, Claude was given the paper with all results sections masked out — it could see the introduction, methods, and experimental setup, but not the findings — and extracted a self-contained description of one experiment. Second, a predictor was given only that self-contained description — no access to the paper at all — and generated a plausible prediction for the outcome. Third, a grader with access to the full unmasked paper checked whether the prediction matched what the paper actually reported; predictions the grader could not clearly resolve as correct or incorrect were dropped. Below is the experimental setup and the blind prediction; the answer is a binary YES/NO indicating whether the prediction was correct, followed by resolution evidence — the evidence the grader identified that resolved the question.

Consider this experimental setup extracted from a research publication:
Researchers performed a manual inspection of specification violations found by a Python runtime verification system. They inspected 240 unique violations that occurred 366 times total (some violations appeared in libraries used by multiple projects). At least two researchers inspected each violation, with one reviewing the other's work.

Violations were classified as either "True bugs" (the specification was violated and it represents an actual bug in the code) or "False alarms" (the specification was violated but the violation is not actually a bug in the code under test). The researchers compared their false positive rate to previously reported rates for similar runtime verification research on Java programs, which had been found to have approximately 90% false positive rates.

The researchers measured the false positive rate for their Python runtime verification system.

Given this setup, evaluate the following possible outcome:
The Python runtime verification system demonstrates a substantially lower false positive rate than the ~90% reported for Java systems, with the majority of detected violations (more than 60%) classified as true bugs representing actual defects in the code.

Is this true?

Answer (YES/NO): NO